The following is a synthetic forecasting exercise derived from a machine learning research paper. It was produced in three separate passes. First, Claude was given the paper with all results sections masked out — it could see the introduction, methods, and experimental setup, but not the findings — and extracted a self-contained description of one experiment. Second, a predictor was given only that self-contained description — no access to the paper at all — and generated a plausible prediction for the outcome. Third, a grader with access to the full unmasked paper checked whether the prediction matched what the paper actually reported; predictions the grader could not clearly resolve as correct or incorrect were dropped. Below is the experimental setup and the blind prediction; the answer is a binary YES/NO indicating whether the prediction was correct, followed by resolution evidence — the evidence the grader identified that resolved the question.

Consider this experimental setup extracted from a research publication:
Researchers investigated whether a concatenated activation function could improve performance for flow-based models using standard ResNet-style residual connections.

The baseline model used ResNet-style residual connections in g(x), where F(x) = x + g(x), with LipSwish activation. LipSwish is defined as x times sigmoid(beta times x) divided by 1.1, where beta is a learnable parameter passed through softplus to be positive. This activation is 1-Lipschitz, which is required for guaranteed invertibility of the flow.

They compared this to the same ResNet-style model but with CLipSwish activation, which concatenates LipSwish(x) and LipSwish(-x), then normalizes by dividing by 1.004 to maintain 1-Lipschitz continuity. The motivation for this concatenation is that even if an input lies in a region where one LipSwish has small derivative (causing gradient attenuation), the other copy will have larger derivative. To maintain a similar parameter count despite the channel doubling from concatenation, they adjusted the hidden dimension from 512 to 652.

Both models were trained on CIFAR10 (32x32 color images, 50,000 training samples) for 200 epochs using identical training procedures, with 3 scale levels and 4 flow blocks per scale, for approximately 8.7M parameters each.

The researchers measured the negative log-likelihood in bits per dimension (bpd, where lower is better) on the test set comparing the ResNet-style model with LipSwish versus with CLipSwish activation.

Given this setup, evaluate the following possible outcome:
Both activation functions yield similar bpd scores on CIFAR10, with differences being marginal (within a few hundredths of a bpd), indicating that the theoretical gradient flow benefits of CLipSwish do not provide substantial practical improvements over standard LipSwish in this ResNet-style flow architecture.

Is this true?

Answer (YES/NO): NO